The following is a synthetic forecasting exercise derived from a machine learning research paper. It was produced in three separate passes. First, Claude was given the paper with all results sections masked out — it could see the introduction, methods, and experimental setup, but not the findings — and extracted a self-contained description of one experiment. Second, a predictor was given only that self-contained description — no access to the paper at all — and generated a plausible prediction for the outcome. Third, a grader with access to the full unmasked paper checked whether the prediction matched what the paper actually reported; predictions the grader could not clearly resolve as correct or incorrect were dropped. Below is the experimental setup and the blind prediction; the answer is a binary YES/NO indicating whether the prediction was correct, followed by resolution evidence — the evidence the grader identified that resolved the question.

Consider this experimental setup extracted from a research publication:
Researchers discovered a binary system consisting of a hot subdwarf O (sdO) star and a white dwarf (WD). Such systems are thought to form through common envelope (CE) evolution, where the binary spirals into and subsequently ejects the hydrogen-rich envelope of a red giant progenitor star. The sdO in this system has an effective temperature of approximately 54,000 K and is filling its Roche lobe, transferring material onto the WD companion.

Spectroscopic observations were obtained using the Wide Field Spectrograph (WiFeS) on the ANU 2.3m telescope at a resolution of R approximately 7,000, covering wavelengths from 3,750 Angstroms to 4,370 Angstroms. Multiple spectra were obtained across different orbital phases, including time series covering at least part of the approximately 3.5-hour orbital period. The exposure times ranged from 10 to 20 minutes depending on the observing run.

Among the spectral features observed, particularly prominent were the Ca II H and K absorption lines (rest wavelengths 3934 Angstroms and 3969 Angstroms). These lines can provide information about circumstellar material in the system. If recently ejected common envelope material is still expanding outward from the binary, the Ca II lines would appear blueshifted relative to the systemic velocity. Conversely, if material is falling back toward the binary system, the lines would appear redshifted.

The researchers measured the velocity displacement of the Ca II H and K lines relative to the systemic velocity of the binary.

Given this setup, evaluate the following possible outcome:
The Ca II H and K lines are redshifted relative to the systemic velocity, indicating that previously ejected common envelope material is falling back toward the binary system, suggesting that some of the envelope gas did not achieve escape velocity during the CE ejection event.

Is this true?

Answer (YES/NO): NO